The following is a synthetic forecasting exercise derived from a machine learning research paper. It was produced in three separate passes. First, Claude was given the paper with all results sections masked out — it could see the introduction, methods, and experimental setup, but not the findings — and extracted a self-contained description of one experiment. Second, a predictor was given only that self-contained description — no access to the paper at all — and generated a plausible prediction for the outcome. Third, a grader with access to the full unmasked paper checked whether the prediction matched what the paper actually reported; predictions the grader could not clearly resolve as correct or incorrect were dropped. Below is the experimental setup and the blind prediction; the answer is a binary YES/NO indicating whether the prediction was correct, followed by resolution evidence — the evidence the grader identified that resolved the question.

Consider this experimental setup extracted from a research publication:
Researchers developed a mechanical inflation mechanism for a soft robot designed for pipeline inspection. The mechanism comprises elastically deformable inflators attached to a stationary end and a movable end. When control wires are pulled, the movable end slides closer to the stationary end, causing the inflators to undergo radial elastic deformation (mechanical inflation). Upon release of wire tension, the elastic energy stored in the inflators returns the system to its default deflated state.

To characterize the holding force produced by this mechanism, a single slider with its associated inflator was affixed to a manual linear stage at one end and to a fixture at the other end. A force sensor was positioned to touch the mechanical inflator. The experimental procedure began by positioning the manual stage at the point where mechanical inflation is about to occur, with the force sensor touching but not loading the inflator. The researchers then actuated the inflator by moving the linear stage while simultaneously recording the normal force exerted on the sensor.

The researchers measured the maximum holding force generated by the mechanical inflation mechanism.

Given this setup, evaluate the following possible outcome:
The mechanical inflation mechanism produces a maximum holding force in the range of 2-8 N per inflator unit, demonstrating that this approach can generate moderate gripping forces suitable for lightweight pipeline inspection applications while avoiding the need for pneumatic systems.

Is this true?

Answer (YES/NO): NO